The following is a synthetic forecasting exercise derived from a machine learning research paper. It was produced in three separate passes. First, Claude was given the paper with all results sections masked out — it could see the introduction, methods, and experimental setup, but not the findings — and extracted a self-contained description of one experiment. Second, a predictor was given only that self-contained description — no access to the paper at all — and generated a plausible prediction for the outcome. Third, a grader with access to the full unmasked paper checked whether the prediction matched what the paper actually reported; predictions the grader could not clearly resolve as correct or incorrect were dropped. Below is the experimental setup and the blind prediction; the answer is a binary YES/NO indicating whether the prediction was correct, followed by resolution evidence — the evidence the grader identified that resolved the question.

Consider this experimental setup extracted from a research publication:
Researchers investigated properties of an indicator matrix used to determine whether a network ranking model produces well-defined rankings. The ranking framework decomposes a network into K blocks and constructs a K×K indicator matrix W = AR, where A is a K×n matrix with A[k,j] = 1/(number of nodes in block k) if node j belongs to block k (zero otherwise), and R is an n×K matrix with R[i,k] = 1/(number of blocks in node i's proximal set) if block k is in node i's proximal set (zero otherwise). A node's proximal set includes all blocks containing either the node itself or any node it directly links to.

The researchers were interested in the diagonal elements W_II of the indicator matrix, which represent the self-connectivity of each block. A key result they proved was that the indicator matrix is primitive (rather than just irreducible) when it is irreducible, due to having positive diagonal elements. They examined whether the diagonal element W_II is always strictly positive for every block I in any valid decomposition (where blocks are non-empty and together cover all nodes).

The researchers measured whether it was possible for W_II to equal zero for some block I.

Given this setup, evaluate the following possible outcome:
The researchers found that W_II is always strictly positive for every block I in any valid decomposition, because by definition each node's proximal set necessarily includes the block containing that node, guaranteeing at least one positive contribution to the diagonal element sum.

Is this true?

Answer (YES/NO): YES